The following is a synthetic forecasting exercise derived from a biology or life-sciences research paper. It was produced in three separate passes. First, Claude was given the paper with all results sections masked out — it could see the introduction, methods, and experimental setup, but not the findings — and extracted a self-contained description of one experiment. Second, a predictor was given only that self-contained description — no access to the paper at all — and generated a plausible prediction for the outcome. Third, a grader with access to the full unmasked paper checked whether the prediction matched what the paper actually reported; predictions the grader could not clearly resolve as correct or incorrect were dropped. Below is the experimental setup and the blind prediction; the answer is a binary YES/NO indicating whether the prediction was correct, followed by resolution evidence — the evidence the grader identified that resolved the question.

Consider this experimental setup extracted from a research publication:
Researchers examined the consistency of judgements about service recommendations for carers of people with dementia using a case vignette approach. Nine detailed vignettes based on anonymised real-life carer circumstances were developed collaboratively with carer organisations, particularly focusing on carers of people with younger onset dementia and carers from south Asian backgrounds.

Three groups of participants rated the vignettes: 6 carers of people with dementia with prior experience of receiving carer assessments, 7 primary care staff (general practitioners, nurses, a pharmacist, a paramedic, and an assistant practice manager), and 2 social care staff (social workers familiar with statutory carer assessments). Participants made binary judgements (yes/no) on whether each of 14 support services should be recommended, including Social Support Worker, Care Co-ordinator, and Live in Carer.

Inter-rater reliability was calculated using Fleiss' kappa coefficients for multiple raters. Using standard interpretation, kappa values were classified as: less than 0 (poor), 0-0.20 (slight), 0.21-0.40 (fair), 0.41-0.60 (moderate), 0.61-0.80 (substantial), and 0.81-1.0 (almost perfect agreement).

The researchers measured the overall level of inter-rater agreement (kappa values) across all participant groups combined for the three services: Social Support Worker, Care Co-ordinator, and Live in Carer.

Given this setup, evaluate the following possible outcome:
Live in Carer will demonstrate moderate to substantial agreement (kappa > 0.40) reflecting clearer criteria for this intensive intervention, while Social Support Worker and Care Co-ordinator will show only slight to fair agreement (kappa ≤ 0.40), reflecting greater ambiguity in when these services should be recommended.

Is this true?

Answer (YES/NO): NO